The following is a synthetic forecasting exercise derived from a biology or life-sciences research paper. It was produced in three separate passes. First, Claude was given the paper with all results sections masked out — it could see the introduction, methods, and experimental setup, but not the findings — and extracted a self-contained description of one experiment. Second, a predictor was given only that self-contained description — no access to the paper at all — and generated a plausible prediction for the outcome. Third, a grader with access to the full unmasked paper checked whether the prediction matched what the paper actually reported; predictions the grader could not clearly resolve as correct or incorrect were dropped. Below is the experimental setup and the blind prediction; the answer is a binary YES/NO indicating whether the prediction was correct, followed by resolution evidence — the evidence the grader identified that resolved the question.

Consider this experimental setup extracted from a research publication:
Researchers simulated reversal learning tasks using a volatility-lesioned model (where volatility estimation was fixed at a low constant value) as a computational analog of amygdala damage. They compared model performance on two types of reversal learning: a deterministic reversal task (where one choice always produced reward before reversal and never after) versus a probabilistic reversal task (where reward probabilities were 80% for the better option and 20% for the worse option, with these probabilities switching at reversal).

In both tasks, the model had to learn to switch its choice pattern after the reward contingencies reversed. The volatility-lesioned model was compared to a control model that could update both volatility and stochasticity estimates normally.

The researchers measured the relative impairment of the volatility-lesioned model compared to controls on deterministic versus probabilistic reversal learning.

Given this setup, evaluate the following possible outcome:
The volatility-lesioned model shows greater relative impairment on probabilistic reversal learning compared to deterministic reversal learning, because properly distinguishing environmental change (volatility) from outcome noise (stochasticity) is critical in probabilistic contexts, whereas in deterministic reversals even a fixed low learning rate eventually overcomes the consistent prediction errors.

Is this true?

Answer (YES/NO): NO